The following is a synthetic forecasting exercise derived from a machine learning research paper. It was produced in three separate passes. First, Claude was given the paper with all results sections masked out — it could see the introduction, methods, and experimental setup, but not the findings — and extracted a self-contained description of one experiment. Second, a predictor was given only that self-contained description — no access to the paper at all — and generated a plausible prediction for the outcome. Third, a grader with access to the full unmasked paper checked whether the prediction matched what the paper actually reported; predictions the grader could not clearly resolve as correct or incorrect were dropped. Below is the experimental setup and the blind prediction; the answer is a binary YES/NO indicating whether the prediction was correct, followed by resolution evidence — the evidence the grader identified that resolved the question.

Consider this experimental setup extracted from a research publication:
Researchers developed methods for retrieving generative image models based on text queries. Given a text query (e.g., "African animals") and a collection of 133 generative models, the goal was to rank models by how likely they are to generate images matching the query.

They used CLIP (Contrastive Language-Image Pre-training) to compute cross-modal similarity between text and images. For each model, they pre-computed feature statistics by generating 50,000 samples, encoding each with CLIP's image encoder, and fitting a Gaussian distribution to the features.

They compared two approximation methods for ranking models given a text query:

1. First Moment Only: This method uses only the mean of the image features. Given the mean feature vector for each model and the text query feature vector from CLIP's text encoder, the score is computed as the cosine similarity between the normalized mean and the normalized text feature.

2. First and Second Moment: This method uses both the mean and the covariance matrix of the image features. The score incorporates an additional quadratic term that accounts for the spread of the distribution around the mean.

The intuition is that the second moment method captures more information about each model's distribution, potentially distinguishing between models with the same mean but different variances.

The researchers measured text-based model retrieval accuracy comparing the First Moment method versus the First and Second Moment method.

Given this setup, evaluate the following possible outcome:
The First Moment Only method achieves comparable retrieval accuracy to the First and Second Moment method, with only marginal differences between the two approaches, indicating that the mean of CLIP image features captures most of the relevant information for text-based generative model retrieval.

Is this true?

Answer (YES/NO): YES